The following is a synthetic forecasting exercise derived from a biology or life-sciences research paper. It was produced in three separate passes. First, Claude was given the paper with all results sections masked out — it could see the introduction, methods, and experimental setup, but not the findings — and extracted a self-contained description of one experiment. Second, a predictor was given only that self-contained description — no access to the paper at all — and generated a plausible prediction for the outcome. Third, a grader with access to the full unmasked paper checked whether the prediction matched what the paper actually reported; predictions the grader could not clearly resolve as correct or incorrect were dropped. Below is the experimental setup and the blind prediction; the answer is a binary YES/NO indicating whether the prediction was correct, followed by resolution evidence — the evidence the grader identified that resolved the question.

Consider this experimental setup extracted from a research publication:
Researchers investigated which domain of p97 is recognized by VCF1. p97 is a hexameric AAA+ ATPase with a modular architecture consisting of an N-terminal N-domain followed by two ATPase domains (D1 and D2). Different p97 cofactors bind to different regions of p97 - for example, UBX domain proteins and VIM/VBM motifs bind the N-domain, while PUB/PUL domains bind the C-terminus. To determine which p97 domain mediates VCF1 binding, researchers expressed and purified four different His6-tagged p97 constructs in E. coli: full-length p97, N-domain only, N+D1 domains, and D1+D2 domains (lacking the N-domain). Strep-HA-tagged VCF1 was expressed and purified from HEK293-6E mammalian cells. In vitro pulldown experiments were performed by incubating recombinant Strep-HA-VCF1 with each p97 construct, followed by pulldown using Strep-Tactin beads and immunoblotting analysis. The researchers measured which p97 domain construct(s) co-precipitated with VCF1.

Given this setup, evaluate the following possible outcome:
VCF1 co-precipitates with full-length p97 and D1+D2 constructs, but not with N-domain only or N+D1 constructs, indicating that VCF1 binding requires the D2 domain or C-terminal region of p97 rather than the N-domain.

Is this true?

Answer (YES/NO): NO